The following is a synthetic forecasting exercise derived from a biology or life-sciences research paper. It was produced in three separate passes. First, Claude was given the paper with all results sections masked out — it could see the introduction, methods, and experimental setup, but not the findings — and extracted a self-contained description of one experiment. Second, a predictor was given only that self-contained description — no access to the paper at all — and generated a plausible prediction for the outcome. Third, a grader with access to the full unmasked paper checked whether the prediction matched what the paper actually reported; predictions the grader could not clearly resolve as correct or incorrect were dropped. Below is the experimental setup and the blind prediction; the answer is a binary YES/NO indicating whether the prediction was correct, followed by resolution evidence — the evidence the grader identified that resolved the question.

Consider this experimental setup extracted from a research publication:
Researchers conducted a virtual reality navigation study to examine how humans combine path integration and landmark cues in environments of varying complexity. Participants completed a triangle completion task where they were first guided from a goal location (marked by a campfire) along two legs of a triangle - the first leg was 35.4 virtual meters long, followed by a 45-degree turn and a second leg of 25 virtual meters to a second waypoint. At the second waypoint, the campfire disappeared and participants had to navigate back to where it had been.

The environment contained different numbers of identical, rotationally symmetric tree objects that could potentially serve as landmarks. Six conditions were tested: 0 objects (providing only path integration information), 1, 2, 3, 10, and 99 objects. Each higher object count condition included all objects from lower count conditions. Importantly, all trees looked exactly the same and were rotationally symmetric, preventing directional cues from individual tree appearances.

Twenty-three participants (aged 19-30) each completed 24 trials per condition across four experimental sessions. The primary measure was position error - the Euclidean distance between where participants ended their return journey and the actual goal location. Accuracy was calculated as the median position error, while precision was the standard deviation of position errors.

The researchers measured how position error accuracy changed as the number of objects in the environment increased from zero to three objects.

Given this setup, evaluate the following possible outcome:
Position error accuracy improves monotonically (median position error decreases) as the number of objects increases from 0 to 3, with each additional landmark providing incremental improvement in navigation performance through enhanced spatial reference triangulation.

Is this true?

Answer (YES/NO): YES